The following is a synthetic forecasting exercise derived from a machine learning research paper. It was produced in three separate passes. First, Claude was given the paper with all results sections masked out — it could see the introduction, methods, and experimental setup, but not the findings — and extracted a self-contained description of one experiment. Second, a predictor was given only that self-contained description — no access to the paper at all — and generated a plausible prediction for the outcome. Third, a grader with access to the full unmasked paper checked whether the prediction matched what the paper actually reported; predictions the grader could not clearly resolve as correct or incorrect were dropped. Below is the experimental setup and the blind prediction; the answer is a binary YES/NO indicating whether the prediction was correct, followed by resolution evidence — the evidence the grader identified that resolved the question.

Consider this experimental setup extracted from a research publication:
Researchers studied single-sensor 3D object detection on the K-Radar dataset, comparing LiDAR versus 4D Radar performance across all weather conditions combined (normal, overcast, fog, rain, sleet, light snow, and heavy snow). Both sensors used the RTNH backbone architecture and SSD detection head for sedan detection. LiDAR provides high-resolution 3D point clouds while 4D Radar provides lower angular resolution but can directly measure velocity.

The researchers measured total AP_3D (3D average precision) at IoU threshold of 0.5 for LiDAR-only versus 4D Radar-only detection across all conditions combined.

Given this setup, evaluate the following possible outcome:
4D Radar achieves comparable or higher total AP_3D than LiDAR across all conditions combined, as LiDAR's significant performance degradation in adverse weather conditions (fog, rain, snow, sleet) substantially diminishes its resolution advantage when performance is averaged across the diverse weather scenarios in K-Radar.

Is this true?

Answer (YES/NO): NO